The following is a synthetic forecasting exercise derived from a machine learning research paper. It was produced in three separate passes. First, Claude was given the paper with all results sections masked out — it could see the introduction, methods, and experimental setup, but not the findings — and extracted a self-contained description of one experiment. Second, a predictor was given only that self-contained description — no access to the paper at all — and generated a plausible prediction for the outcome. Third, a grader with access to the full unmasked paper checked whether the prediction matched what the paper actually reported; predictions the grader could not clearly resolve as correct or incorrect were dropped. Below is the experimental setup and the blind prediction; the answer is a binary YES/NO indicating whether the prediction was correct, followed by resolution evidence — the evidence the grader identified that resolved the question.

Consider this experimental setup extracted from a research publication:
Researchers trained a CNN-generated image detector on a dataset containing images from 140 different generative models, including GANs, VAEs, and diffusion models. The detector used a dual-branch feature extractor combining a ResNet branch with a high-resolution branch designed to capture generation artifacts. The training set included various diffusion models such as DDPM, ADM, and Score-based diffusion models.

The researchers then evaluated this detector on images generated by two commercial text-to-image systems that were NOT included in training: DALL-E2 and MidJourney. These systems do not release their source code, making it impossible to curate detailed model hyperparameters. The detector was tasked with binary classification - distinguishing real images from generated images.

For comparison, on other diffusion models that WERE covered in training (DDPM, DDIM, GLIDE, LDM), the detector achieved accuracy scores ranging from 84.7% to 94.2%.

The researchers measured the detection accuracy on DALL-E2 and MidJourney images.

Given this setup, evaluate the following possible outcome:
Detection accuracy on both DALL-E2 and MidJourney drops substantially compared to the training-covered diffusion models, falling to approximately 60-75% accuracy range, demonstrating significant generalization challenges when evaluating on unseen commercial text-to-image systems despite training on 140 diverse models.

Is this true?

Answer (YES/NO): NO